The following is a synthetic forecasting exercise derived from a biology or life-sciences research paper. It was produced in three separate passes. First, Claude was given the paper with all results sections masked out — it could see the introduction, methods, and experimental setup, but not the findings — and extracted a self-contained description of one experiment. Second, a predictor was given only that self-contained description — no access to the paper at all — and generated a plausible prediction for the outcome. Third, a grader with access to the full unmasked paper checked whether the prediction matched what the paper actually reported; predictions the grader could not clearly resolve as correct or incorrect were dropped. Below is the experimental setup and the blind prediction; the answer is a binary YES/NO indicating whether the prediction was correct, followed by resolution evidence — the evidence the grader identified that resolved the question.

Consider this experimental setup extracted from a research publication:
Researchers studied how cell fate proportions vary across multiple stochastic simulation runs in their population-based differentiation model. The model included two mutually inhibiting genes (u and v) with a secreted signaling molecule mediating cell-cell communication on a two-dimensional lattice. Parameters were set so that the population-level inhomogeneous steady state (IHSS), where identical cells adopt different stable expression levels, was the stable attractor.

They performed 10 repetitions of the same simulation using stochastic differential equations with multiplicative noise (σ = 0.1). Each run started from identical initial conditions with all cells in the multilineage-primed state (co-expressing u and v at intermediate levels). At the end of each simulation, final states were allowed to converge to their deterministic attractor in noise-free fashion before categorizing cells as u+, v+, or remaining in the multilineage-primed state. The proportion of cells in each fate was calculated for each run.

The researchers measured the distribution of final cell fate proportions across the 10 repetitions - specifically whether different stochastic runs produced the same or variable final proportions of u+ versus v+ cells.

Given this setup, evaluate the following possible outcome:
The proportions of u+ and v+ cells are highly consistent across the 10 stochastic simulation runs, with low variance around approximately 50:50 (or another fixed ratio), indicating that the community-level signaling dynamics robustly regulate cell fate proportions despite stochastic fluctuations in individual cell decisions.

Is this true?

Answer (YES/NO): YES